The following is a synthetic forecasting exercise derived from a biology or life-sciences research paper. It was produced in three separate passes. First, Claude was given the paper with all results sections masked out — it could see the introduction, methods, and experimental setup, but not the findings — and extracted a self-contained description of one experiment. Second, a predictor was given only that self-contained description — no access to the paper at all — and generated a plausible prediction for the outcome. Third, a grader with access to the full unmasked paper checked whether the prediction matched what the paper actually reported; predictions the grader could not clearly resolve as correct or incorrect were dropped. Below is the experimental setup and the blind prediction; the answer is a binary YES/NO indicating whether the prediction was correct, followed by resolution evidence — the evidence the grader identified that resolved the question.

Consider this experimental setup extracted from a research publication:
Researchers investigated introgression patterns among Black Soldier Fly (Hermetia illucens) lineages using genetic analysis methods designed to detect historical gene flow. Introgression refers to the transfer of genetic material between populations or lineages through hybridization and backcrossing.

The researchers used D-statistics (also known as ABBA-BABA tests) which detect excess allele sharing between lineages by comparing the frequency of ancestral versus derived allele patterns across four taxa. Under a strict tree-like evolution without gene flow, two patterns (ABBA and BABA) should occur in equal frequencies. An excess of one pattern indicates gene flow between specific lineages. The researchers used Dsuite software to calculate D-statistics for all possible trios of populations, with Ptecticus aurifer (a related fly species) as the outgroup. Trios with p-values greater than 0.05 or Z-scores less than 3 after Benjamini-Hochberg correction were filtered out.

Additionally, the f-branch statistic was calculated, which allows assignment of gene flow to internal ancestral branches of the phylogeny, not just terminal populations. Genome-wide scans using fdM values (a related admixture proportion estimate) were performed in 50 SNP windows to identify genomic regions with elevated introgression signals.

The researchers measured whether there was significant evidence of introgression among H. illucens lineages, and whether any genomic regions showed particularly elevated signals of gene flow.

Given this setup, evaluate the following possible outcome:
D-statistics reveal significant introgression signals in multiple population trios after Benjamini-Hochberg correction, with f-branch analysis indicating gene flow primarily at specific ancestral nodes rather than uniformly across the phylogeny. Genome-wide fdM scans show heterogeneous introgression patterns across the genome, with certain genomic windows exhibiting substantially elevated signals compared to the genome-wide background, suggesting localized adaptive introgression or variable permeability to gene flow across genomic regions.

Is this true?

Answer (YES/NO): YES